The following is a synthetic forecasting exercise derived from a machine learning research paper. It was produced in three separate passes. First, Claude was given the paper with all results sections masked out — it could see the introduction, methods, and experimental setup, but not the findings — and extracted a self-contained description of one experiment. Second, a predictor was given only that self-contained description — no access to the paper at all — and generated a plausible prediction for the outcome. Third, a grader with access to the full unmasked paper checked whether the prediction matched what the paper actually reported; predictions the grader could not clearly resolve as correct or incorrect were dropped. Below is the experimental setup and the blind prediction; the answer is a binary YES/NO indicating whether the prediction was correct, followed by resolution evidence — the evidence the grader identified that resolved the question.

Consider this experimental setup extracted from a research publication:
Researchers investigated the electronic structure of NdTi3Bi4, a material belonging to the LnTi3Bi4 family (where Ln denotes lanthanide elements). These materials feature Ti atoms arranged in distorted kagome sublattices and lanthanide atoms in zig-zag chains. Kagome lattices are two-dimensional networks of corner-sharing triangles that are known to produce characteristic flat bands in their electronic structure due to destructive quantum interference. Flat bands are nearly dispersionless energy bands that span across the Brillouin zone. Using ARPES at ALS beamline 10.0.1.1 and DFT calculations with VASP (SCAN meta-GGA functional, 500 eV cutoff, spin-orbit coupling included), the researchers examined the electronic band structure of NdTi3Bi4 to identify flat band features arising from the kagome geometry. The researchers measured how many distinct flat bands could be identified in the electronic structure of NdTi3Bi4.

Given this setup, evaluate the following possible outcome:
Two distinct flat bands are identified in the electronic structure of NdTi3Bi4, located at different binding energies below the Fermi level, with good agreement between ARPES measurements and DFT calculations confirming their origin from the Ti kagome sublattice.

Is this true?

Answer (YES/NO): YES